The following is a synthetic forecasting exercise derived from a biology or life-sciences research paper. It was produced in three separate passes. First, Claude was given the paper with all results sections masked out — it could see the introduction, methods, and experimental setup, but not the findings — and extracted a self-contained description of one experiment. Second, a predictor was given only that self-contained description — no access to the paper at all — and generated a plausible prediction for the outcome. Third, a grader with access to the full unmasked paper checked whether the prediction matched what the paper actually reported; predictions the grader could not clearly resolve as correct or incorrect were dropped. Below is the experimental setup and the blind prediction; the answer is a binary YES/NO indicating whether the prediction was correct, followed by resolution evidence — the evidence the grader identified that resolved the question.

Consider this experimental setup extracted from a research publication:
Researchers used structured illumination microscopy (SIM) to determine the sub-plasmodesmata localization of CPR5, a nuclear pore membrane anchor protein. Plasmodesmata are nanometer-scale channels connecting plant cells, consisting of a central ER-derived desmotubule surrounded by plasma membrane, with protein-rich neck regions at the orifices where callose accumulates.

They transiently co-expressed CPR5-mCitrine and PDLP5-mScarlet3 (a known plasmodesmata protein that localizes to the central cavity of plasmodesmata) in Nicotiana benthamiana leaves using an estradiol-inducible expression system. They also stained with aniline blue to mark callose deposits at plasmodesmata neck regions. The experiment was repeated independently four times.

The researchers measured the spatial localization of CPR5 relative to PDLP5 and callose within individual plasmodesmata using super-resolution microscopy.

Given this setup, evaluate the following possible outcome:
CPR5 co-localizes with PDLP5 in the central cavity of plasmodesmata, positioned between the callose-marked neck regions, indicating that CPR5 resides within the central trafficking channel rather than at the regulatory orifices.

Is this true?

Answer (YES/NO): NO